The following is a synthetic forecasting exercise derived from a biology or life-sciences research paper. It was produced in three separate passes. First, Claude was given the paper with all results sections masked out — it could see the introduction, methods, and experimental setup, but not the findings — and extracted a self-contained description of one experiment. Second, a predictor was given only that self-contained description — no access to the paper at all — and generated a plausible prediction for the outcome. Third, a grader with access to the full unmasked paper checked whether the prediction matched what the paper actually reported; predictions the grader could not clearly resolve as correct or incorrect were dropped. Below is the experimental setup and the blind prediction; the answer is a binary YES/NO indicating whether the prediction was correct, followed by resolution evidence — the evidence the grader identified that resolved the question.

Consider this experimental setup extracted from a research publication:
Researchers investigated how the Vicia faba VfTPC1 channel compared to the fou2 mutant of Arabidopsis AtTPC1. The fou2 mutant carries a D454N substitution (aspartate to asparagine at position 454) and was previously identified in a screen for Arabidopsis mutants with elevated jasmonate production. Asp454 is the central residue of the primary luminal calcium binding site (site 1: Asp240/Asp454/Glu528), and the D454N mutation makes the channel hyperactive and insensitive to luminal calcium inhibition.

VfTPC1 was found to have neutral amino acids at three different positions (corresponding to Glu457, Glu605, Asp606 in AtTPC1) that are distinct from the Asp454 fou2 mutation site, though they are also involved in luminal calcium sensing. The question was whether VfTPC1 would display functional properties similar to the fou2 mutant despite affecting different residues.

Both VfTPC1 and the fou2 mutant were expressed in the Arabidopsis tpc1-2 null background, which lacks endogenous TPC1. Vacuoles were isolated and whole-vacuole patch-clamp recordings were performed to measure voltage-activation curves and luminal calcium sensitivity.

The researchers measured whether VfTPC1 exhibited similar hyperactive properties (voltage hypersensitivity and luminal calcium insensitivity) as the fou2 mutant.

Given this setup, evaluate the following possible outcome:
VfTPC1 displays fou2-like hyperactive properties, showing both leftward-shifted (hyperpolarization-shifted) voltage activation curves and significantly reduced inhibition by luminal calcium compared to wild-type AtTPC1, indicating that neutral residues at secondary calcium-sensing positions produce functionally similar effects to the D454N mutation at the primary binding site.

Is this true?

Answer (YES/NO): YES